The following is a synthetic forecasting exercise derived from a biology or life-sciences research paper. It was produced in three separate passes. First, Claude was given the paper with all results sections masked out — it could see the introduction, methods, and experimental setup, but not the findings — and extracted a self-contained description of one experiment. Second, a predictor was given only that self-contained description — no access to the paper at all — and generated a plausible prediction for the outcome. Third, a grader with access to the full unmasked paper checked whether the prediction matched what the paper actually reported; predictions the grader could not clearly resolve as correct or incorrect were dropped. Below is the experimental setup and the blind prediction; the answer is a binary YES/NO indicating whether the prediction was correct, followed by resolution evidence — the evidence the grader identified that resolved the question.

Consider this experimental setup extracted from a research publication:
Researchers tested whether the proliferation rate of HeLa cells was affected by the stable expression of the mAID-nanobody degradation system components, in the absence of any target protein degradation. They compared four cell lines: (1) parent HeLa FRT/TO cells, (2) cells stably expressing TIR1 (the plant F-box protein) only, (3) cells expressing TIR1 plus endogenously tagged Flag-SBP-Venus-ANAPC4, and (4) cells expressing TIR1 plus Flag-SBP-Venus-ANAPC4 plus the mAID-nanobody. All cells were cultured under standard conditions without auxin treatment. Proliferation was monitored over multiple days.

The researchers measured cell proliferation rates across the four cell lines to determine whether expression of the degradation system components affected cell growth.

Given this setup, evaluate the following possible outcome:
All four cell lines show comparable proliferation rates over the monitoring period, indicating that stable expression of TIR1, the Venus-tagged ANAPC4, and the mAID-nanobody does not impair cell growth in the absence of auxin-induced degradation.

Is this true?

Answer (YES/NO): YES